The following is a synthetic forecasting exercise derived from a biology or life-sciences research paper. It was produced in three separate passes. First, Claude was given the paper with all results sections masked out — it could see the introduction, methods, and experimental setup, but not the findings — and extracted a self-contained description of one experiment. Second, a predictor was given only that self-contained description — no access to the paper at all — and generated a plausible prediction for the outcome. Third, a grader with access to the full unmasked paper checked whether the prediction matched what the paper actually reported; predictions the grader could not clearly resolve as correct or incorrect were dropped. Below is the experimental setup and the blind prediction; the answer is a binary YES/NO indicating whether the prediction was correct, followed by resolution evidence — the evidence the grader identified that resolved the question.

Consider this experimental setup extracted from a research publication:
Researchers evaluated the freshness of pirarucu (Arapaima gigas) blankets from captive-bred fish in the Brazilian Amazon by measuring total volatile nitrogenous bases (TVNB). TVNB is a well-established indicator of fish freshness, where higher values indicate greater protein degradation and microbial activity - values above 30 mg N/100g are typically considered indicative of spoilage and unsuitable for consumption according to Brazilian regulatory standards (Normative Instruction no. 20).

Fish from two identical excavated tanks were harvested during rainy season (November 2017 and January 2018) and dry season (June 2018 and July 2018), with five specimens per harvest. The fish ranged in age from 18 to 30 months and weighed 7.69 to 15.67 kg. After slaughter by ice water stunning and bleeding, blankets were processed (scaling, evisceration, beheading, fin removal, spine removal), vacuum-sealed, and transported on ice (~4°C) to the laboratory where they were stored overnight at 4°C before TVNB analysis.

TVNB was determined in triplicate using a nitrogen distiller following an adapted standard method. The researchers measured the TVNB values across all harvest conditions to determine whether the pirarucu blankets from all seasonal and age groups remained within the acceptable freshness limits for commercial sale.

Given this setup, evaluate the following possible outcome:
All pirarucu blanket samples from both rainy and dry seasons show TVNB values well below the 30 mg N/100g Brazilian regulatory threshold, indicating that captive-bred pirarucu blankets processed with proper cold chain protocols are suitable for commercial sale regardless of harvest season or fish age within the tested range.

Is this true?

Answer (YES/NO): YES